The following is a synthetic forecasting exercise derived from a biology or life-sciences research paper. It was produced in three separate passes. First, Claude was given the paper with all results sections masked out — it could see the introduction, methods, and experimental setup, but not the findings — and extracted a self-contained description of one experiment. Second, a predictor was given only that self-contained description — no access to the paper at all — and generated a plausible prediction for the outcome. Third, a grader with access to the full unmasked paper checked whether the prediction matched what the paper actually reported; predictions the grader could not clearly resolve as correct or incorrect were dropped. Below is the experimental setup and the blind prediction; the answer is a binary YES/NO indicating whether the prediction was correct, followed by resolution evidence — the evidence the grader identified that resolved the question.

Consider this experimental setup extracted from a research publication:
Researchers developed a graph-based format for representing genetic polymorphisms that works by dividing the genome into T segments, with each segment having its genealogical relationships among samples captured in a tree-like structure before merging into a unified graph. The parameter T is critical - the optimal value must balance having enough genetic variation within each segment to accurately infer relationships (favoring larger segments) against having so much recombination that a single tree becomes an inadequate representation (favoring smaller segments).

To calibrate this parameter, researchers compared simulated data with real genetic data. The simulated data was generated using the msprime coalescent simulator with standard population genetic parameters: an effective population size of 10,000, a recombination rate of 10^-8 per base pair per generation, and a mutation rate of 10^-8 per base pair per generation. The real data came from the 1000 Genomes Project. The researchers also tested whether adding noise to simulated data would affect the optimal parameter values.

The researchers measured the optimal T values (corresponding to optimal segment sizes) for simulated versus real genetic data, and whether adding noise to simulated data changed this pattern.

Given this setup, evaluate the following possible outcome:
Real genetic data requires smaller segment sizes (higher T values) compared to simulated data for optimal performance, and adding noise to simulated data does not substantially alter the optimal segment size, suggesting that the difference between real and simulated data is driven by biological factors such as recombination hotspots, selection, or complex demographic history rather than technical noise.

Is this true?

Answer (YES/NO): YES